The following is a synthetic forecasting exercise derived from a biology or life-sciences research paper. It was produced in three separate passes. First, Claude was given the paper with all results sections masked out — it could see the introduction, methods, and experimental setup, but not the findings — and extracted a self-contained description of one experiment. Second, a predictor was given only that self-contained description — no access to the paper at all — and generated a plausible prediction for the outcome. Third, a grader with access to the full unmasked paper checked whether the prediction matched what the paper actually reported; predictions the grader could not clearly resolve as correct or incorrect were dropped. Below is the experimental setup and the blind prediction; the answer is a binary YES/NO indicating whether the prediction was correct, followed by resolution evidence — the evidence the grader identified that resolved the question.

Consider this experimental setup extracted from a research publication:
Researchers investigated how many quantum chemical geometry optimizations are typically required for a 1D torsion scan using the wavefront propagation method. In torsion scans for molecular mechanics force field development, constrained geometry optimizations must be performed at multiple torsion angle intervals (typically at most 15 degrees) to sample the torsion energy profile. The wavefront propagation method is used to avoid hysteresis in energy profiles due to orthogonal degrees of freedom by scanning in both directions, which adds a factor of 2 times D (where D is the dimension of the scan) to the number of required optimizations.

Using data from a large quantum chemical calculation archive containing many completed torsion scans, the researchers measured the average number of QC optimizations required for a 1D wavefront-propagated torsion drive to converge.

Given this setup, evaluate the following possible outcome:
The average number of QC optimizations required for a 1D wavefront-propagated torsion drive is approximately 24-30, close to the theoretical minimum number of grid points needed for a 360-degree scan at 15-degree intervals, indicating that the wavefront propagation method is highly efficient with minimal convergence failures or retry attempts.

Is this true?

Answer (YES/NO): NO